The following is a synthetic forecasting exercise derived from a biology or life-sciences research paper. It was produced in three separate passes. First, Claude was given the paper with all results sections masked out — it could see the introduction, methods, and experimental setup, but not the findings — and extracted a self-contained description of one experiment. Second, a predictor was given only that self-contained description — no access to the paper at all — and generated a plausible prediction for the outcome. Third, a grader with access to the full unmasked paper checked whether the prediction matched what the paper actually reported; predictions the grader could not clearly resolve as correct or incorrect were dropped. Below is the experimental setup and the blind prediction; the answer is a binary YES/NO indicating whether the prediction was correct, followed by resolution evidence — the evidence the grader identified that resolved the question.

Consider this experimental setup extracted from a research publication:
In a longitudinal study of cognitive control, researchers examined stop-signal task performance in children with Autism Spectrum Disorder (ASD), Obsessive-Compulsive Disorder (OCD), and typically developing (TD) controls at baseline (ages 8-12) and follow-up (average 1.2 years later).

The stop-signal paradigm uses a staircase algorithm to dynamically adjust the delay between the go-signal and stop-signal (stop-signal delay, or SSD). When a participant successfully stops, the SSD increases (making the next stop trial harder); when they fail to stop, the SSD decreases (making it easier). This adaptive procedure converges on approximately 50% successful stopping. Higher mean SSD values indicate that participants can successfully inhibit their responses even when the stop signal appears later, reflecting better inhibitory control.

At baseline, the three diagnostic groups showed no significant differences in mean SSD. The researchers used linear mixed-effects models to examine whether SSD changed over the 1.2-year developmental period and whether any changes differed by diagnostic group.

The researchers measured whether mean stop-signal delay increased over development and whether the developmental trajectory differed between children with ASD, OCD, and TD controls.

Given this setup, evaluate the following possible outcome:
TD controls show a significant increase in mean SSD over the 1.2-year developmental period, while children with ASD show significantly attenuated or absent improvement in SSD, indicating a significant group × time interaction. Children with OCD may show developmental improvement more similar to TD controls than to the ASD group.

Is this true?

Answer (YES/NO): NO